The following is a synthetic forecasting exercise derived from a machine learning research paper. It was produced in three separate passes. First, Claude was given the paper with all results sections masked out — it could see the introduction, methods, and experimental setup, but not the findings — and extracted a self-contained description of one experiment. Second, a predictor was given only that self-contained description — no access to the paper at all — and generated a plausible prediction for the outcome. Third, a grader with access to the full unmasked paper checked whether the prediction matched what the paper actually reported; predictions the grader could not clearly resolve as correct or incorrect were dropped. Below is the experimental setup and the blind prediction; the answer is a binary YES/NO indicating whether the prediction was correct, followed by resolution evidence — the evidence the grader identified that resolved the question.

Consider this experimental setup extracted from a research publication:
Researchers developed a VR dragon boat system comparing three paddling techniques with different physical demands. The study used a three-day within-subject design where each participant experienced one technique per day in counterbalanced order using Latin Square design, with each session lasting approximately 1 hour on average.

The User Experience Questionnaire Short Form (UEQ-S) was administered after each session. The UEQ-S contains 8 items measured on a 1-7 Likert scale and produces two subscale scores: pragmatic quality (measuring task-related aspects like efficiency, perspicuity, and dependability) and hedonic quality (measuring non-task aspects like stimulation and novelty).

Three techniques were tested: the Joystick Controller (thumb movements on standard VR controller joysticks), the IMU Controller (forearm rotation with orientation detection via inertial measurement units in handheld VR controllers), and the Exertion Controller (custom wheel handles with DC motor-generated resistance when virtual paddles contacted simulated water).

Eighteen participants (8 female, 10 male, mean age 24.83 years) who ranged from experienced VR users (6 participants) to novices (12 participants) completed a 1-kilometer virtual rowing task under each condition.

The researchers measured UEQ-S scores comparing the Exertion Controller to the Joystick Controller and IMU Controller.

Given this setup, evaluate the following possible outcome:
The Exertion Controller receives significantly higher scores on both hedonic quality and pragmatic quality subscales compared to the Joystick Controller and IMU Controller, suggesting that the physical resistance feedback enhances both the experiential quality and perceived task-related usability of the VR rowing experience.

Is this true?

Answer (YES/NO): NO